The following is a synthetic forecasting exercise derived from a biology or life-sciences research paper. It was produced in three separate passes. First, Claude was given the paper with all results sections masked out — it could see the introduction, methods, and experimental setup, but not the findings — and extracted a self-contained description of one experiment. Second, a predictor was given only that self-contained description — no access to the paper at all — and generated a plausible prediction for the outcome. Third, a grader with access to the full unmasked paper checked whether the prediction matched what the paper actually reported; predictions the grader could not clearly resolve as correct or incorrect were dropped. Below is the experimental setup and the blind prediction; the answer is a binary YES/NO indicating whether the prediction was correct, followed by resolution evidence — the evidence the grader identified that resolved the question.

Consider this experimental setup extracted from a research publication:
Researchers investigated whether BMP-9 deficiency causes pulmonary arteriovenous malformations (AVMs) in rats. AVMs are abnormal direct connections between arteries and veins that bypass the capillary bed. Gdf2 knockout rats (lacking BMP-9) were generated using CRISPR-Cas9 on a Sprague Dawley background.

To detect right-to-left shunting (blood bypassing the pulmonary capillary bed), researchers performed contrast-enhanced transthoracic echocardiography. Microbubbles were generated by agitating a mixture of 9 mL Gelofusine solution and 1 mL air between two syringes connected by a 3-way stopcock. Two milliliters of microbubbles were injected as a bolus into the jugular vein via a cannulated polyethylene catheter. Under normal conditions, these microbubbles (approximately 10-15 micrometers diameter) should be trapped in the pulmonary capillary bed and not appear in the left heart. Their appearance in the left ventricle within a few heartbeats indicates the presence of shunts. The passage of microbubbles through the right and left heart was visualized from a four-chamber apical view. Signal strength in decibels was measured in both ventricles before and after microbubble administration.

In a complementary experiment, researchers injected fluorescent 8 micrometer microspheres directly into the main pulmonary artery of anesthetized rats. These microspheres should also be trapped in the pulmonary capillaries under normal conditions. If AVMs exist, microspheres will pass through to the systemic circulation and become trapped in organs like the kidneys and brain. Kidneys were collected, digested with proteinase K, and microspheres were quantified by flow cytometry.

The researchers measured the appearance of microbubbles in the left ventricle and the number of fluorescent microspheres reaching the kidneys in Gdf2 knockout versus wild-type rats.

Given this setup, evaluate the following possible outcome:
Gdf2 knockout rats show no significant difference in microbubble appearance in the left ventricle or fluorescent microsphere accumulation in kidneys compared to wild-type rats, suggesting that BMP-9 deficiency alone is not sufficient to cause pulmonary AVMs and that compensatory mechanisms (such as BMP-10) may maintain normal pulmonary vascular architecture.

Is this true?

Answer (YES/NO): NO